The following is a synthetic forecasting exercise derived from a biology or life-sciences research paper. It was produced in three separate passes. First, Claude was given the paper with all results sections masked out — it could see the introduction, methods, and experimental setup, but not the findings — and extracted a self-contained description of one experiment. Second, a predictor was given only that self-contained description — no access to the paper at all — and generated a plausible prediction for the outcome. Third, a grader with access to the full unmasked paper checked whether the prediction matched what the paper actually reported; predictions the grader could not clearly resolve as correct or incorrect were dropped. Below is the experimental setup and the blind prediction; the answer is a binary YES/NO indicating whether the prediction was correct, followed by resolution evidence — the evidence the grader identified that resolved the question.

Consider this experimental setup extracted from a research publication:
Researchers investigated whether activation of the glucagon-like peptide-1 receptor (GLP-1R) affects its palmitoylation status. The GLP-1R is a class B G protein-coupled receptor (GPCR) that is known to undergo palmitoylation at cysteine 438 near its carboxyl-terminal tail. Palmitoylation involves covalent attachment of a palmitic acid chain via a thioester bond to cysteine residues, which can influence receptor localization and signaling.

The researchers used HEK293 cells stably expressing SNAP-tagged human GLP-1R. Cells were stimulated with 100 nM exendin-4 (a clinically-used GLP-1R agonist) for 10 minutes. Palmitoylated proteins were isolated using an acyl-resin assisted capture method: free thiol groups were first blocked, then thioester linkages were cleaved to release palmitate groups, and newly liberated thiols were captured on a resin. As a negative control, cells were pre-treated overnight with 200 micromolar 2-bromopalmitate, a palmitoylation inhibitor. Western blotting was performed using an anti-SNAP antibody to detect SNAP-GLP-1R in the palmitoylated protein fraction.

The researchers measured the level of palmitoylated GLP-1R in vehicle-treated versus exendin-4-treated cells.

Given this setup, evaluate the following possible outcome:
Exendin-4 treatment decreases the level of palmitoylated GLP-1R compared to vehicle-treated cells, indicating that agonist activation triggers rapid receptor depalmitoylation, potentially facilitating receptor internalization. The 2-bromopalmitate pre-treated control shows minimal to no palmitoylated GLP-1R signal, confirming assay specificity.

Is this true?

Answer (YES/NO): NO